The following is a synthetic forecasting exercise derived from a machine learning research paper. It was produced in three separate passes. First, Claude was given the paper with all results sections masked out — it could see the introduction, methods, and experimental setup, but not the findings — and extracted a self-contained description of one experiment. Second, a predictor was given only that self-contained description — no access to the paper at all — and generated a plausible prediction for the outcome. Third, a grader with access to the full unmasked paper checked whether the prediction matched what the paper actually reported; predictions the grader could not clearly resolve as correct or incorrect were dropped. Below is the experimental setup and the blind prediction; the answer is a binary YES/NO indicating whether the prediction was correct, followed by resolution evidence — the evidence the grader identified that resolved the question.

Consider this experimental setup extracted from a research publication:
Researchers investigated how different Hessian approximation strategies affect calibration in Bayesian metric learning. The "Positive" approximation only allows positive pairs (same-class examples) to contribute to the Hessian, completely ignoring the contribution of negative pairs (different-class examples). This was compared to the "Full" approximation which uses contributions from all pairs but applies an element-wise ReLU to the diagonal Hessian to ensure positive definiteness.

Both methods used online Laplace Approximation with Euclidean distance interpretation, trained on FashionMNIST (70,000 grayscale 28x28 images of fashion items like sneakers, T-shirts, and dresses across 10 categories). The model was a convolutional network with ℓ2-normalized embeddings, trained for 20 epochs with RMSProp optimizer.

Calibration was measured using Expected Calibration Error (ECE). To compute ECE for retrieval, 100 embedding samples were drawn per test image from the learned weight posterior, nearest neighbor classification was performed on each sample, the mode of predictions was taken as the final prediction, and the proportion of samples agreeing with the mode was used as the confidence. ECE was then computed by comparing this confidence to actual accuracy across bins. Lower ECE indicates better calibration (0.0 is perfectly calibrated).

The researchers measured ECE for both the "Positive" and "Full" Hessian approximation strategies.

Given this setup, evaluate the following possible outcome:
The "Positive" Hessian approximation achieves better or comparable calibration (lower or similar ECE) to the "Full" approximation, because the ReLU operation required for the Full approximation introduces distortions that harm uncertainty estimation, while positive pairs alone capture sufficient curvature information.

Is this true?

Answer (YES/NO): NO